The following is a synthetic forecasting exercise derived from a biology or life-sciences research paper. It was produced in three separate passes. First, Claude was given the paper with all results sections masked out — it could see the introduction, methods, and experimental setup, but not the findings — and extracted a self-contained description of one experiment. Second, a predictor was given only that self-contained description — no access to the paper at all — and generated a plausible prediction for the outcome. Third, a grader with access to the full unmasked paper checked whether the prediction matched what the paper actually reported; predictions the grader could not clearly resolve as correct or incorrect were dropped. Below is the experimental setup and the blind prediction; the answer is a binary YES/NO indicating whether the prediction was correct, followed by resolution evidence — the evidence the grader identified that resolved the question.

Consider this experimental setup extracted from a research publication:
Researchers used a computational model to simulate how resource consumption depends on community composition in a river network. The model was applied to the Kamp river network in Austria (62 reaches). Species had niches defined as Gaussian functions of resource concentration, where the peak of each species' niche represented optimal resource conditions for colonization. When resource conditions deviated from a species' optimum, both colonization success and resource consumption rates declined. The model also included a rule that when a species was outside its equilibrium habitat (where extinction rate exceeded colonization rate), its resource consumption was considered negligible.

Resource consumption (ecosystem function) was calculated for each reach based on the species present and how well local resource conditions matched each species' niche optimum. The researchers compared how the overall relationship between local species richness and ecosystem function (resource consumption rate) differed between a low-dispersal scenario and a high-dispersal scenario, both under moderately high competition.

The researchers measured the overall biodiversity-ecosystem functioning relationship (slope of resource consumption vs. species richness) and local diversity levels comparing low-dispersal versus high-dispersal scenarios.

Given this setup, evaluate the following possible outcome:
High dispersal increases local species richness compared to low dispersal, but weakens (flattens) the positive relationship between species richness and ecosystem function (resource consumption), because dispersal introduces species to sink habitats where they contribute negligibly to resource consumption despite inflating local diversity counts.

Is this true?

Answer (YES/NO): NO